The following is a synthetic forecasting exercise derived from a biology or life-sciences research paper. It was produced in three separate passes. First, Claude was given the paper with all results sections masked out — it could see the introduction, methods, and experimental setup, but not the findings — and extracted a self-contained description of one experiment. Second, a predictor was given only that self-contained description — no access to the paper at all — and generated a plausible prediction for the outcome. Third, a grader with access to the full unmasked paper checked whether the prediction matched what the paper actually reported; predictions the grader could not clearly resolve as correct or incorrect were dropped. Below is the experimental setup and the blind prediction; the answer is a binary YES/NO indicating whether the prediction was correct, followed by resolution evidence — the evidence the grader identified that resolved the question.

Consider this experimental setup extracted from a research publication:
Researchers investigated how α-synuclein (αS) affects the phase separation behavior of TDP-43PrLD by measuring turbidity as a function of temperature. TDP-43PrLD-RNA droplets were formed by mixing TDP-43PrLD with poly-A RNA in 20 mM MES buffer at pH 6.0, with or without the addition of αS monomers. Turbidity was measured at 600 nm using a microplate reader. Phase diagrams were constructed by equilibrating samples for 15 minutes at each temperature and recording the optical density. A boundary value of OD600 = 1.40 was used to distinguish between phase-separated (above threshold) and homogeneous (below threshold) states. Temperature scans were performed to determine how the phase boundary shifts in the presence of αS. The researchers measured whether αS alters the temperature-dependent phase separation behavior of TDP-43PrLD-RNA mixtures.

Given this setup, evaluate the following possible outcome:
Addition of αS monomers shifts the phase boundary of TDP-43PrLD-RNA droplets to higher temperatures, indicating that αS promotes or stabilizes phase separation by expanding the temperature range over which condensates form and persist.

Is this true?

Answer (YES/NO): NO